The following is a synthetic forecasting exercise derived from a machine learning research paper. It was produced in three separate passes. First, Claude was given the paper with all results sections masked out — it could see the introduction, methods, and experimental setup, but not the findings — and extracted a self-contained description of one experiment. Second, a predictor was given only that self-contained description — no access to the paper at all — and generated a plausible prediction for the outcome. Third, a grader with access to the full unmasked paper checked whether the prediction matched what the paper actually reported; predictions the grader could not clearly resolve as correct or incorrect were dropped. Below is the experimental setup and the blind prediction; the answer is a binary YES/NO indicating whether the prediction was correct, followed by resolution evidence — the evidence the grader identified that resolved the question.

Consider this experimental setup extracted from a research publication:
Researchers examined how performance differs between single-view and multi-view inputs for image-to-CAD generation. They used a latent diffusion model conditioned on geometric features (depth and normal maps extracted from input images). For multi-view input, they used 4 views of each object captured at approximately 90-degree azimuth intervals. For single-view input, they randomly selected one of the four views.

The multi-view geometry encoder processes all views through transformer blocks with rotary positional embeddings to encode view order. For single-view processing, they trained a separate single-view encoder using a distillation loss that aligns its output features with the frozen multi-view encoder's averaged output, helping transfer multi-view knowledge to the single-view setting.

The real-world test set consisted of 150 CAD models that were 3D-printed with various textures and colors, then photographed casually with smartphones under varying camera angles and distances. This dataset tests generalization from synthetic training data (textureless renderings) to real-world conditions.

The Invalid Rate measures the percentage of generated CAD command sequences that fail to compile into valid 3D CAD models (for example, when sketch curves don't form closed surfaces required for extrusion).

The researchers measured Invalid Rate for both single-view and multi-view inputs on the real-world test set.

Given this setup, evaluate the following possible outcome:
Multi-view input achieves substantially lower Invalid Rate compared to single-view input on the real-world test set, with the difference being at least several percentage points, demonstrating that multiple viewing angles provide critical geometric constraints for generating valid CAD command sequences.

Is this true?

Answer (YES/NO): NO